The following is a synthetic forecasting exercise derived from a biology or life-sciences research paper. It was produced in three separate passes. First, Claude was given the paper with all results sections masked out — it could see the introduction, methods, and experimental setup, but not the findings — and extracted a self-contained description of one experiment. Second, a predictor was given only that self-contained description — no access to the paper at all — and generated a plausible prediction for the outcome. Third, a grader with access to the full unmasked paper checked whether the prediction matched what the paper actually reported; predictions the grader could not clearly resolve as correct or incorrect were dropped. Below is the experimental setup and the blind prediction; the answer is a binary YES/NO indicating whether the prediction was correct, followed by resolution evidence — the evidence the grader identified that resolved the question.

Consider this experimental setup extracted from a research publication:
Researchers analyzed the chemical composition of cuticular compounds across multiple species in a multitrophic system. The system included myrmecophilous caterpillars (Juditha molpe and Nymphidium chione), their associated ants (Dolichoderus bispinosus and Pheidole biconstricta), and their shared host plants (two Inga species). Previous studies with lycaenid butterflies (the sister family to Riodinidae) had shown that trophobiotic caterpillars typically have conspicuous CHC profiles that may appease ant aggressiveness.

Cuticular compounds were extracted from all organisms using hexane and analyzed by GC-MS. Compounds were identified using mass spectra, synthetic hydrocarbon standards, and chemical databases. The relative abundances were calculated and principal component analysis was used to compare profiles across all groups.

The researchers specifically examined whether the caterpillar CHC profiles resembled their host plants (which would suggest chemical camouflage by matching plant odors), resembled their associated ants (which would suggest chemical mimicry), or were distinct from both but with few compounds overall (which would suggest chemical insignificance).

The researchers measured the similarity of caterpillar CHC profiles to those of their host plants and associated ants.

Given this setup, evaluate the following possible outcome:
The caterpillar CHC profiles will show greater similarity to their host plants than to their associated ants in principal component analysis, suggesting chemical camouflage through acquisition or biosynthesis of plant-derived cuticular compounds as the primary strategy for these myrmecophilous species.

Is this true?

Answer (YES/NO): NO